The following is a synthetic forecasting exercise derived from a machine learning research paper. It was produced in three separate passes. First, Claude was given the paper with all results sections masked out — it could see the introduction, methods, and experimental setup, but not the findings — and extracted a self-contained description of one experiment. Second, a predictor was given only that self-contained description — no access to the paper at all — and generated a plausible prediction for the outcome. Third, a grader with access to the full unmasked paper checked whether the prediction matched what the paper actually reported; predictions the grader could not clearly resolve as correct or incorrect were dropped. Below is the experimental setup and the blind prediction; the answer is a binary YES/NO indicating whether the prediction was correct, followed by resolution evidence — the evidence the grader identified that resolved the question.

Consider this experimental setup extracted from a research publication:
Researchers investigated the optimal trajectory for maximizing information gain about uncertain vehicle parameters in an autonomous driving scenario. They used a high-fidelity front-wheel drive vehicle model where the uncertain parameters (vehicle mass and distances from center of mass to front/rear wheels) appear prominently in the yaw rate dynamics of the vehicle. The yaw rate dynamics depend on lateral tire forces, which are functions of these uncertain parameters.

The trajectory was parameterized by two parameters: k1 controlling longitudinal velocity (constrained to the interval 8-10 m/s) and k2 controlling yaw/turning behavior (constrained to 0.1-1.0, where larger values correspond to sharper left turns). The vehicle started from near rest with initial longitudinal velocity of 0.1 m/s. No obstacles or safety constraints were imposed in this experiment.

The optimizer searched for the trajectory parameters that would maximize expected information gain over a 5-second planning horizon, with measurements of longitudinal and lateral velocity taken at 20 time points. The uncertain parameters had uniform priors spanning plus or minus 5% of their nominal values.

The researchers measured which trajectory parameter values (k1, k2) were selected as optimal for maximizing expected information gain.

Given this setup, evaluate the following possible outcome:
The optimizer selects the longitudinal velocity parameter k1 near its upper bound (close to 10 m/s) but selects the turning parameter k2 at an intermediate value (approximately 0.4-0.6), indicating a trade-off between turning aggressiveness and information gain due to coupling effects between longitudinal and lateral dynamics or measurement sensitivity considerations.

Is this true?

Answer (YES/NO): NO